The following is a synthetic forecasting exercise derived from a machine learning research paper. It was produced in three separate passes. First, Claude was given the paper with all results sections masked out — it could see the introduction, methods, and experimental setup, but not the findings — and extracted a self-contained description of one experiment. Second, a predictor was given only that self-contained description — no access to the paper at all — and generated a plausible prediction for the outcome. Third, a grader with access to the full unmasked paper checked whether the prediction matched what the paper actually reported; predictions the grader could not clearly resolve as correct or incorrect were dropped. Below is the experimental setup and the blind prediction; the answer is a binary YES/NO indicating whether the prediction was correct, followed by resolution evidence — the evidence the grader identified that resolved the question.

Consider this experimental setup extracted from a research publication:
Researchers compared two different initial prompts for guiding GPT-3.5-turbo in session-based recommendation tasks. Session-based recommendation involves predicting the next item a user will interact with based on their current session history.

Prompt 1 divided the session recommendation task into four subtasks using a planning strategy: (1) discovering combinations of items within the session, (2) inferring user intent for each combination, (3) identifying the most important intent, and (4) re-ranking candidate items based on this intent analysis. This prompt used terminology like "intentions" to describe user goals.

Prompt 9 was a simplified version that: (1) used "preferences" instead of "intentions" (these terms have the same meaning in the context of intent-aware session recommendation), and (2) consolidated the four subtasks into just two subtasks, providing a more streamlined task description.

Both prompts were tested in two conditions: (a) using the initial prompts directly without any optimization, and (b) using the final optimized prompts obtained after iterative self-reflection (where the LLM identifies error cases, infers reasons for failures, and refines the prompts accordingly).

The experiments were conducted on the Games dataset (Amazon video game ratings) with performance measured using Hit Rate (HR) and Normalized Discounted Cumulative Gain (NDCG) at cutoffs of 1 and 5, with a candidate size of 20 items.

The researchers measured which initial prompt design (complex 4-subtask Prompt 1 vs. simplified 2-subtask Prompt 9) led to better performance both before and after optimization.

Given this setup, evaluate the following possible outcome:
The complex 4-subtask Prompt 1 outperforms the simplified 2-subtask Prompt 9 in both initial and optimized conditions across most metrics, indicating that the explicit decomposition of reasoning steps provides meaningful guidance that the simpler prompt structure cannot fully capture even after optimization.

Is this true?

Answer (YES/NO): NO